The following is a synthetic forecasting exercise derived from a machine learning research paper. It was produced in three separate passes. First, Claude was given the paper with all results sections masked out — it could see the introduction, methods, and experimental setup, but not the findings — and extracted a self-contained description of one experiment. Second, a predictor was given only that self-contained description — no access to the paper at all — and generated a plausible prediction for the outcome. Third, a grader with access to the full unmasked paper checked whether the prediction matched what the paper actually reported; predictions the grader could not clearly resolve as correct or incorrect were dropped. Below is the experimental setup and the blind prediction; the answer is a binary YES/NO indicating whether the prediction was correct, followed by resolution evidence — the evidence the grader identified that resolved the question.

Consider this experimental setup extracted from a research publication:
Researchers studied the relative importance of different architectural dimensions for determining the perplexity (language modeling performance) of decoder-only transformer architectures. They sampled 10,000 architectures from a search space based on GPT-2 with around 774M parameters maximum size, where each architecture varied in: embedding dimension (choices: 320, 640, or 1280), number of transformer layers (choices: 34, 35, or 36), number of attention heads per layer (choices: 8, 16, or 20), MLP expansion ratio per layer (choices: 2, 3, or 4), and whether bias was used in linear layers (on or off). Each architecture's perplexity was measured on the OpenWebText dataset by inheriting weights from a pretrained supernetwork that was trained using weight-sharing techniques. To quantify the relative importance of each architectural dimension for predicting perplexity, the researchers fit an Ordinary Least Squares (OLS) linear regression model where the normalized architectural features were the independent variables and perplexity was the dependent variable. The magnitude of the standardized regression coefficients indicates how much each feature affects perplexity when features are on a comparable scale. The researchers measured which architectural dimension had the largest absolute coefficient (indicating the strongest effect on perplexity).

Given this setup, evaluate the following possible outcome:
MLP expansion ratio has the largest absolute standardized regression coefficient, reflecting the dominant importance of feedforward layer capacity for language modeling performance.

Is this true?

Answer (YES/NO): NO